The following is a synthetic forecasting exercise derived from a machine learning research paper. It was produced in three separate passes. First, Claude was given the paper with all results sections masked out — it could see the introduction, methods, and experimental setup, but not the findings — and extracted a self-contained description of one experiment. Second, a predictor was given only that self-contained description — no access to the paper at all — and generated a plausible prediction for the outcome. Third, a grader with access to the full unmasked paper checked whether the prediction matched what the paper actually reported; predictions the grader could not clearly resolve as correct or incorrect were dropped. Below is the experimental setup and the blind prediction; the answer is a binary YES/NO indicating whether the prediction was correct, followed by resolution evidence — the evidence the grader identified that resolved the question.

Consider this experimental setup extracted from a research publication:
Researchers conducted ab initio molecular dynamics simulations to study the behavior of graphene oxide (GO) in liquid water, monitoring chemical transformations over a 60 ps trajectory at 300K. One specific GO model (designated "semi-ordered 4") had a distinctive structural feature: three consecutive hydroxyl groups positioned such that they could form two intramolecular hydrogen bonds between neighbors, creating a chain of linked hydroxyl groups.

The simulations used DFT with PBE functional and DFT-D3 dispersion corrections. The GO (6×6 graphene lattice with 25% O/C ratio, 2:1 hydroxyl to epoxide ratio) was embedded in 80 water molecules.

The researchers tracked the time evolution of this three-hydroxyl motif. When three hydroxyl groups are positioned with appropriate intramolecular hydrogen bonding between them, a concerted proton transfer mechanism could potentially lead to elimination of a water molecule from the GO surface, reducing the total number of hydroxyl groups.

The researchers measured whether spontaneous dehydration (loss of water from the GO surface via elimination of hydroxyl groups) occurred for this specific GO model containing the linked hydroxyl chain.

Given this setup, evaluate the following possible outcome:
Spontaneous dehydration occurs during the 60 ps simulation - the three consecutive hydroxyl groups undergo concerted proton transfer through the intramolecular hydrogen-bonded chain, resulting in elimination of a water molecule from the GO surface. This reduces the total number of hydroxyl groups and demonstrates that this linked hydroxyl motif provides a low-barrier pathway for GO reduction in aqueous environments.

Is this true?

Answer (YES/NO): YES